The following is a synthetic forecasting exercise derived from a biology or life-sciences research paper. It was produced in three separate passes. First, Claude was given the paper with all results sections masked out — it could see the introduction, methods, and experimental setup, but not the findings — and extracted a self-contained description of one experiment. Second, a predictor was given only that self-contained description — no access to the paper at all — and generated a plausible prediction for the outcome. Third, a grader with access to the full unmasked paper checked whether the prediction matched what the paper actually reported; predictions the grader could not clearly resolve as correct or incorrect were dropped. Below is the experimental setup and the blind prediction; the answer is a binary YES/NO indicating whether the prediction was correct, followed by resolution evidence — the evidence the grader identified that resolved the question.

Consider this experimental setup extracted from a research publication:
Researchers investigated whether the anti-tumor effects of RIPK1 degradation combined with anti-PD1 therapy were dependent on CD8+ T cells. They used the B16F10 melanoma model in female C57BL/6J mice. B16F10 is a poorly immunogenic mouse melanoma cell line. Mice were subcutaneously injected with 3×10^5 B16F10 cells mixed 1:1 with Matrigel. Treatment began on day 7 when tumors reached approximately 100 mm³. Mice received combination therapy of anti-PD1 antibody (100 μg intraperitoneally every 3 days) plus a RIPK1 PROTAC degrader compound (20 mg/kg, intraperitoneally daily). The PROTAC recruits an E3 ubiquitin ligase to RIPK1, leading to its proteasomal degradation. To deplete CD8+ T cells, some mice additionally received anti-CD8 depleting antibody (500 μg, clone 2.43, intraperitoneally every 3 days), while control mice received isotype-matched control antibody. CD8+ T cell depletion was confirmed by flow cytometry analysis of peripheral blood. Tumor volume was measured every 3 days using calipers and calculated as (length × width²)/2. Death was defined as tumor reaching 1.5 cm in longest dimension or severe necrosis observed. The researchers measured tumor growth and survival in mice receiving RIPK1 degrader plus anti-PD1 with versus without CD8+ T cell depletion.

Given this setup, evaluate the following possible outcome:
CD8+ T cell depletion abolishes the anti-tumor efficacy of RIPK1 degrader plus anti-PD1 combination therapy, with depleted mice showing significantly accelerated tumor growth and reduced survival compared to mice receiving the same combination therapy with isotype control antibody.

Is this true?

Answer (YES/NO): YES